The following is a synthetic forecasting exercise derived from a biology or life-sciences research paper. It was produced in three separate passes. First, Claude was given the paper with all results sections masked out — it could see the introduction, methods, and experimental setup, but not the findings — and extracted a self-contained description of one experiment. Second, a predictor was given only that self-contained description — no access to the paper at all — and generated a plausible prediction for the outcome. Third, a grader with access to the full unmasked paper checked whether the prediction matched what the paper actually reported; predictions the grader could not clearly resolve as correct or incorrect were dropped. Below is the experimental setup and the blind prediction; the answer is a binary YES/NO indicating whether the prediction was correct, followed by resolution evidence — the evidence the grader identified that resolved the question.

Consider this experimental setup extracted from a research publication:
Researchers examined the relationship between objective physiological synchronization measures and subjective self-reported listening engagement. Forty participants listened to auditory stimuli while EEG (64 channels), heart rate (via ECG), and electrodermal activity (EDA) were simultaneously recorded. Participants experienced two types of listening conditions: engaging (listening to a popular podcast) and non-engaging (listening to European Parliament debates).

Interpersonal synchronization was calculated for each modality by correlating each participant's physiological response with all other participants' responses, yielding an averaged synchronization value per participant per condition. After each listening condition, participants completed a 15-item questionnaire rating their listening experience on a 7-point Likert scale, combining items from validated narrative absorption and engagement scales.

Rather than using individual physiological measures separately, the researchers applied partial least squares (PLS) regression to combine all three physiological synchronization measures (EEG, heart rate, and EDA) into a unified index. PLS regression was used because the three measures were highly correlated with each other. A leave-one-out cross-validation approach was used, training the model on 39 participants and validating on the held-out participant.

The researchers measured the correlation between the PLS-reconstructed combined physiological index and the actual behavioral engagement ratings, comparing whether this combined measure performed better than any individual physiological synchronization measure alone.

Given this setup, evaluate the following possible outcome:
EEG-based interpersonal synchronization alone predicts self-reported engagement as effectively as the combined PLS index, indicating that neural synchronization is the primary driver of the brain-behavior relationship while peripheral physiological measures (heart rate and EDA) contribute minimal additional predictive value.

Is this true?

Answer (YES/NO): NO